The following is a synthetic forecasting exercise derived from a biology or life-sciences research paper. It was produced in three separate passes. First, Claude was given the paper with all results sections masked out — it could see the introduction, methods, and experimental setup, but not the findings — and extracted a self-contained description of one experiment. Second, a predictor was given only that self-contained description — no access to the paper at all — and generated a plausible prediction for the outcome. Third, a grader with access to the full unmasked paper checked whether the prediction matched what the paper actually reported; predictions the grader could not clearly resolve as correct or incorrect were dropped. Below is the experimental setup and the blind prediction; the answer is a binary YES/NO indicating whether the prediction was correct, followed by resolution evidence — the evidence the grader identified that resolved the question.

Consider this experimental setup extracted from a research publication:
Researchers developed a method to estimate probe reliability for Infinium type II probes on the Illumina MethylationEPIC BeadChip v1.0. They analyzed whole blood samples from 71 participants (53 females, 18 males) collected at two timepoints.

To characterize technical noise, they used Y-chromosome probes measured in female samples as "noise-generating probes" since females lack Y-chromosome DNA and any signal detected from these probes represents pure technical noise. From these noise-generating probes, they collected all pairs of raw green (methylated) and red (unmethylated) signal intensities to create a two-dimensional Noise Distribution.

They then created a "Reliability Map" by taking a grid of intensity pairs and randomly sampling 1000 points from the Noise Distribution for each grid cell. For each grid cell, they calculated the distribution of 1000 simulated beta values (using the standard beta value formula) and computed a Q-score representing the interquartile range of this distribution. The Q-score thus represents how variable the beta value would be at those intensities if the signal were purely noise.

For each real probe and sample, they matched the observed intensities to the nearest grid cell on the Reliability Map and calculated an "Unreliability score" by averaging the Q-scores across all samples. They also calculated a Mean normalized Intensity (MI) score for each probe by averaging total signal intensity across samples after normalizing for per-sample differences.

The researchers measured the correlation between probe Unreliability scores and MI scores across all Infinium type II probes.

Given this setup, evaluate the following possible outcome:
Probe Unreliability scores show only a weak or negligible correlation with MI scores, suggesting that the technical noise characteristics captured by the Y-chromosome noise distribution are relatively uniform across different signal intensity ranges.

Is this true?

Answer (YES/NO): NO